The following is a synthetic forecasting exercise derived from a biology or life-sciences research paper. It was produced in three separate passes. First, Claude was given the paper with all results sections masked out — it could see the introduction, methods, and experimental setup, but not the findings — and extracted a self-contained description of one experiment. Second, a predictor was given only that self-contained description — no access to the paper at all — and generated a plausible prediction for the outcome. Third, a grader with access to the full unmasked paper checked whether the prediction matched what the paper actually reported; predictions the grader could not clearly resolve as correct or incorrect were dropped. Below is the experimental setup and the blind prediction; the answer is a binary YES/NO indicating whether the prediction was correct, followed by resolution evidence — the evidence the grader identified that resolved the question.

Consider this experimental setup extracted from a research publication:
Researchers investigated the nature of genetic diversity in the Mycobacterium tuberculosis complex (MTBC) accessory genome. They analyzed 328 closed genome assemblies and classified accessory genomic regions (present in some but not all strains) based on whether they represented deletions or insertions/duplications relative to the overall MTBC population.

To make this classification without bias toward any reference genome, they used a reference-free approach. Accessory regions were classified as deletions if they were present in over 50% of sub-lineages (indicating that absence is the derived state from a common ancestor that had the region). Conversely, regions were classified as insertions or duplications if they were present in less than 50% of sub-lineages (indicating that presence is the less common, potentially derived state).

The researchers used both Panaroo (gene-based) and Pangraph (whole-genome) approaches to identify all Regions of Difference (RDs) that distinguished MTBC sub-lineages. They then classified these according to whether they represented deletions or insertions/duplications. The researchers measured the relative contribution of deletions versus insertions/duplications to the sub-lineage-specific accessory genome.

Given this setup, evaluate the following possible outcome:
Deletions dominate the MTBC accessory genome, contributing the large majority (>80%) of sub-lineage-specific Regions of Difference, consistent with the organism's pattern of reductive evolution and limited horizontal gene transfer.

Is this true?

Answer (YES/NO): YES